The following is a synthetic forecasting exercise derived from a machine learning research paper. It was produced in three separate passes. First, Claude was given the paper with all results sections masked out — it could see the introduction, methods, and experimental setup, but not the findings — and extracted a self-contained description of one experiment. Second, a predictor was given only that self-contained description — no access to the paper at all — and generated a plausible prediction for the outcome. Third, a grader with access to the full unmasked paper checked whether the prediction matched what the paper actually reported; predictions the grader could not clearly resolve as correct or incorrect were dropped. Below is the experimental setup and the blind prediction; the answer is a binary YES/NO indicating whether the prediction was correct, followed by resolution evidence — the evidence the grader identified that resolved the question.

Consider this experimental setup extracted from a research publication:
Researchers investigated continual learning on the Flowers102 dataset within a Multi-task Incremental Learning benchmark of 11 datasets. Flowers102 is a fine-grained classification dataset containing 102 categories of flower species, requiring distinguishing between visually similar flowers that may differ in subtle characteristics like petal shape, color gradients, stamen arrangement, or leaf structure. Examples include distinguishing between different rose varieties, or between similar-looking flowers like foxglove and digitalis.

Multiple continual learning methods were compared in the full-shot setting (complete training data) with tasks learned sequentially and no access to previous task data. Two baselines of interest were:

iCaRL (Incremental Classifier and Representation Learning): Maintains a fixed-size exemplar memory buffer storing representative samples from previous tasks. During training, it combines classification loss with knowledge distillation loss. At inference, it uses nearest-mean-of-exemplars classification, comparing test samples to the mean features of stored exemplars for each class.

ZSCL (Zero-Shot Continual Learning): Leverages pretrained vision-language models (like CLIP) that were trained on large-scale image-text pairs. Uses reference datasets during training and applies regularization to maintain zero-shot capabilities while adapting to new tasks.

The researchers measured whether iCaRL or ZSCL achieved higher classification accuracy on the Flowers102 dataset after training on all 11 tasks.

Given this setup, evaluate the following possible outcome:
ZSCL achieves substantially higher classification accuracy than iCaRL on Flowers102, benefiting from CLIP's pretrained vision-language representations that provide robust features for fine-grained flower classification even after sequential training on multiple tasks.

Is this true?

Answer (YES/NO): NO